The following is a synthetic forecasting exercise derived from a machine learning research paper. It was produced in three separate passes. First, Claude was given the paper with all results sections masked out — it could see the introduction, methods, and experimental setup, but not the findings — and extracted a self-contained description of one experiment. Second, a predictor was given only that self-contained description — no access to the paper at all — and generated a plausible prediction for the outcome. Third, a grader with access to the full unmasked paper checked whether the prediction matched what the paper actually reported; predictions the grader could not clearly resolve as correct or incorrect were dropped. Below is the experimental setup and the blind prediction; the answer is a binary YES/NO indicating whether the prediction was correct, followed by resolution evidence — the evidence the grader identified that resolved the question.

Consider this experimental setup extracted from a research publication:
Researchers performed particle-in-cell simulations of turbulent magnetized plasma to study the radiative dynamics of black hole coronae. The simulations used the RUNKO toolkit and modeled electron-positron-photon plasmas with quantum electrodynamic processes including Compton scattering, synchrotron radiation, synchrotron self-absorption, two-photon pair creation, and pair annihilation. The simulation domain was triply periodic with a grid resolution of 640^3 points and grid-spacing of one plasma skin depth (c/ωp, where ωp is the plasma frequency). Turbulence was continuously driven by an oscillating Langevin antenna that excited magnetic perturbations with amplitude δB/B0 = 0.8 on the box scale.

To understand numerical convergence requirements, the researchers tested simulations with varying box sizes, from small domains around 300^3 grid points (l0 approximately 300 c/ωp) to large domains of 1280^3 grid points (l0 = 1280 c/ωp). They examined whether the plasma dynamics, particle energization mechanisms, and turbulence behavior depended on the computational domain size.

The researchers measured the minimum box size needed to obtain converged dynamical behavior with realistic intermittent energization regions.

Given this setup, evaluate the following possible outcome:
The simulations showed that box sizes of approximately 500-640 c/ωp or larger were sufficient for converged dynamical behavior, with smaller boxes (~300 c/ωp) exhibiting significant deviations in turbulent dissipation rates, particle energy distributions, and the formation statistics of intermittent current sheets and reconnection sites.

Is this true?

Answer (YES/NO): NO